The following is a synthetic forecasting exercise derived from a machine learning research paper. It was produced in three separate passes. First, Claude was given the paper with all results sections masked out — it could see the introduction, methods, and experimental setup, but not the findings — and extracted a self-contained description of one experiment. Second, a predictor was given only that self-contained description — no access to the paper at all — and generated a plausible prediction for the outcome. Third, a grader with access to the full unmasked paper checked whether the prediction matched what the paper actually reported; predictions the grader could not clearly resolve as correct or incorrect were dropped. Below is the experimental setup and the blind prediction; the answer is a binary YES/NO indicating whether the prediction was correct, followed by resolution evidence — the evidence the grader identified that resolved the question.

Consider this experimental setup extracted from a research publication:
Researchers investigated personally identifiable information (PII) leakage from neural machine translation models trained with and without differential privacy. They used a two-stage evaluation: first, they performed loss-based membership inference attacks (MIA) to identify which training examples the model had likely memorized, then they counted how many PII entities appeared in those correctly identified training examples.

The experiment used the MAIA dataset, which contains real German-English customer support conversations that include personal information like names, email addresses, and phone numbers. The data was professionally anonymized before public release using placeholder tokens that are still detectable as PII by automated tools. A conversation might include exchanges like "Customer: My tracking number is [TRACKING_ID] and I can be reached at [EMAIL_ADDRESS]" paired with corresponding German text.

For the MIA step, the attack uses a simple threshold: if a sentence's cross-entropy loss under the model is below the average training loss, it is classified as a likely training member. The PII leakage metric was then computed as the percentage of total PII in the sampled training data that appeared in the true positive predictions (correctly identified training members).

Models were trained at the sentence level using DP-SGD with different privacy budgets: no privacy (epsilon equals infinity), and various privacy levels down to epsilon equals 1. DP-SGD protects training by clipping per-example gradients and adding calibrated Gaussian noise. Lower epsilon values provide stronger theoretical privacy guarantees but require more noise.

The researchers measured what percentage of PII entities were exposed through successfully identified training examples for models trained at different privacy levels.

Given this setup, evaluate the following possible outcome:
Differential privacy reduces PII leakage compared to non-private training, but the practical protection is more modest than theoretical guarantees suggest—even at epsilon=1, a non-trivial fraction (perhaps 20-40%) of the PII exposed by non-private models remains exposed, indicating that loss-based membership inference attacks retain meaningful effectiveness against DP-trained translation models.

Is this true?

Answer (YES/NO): NO